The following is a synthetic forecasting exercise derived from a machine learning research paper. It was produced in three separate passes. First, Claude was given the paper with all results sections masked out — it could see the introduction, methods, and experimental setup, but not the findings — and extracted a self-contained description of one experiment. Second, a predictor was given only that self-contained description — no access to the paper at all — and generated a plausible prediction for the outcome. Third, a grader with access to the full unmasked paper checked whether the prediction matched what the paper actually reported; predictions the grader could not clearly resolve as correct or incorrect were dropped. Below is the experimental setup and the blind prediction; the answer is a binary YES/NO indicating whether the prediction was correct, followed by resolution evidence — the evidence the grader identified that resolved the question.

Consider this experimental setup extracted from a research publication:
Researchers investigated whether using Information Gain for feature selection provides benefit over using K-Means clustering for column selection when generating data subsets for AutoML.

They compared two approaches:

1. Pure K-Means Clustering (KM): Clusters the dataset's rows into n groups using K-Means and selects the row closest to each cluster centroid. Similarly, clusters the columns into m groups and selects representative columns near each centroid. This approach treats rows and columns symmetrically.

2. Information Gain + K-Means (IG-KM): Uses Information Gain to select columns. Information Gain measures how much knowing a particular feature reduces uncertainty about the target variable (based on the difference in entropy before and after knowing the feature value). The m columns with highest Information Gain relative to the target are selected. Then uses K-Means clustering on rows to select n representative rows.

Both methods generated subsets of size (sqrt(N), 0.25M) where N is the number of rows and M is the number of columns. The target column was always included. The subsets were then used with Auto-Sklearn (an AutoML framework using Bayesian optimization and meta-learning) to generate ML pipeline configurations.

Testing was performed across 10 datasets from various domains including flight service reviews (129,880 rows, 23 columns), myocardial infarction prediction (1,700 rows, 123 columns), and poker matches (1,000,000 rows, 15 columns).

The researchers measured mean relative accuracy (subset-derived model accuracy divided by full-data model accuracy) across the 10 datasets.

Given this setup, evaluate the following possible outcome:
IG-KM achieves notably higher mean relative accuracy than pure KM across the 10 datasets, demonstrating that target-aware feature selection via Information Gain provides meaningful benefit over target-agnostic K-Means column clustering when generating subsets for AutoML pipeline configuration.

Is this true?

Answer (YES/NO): YES